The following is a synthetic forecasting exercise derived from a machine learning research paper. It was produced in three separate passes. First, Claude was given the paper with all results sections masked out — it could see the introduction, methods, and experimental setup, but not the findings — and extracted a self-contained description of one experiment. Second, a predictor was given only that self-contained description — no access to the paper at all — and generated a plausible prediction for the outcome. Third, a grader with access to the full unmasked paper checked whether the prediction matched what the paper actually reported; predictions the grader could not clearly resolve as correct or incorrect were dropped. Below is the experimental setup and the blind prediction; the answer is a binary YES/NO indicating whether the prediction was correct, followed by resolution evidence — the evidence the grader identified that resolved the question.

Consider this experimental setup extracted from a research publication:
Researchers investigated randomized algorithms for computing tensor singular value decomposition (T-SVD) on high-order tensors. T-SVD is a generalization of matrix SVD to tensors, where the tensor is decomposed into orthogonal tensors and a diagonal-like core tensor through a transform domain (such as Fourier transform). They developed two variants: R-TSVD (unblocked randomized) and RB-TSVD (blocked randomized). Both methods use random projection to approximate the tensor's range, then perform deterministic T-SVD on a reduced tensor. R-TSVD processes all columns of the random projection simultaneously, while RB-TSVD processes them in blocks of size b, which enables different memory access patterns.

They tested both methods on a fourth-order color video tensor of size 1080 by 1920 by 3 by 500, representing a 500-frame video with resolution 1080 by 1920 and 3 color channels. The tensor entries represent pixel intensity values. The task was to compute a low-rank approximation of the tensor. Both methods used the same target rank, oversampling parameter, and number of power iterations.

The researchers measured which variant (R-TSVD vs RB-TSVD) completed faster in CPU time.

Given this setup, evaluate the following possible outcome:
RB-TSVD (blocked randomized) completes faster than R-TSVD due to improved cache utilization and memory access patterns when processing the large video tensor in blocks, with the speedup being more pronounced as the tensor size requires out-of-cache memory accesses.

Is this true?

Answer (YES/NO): NO